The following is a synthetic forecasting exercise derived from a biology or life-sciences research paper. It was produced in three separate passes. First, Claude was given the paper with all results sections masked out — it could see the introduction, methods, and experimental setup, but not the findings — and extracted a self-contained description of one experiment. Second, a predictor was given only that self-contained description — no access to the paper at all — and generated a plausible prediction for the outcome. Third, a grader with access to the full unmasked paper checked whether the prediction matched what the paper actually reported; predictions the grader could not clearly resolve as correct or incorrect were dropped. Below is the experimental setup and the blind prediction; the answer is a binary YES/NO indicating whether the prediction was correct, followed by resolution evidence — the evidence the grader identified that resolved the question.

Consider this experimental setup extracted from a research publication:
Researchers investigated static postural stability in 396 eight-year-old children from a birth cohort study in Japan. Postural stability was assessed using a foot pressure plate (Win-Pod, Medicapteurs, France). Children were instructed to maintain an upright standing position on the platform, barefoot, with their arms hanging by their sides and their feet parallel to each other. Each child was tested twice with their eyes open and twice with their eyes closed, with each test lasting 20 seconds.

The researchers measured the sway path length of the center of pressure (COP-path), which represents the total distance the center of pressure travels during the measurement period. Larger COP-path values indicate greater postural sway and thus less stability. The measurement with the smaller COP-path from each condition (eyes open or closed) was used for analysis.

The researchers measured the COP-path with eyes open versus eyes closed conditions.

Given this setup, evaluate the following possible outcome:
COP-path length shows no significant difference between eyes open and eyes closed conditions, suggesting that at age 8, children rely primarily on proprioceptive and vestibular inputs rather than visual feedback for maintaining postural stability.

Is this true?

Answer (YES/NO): NO